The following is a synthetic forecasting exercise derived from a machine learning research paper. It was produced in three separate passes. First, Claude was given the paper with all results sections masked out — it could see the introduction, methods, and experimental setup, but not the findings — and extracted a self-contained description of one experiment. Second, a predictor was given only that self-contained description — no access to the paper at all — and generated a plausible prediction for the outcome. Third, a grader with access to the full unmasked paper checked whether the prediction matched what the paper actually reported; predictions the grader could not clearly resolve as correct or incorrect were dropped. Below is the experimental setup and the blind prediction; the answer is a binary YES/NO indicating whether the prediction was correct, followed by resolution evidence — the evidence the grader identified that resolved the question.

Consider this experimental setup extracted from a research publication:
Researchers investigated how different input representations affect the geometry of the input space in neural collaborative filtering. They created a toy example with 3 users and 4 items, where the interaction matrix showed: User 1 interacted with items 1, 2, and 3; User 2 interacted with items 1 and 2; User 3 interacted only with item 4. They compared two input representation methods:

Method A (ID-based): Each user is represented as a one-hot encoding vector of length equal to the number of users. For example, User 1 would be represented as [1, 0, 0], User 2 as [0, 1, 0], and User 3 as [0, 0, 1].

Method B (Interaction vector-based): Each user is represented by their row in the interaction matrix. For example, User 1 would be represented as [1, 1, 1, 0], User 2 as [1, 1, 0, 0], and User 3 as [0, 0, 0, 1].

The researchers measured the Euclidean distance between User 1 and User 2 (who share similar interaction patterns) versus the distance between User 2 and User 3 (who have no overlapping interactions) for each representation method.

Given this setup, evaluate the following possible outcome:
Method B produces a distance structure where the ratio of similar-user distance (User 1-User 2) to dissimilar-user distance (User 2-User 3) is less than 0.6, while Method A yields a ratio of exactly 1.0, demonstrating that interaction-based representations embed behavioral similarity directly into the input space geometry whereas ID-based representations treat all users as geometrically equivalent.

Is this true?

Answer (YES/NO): YES